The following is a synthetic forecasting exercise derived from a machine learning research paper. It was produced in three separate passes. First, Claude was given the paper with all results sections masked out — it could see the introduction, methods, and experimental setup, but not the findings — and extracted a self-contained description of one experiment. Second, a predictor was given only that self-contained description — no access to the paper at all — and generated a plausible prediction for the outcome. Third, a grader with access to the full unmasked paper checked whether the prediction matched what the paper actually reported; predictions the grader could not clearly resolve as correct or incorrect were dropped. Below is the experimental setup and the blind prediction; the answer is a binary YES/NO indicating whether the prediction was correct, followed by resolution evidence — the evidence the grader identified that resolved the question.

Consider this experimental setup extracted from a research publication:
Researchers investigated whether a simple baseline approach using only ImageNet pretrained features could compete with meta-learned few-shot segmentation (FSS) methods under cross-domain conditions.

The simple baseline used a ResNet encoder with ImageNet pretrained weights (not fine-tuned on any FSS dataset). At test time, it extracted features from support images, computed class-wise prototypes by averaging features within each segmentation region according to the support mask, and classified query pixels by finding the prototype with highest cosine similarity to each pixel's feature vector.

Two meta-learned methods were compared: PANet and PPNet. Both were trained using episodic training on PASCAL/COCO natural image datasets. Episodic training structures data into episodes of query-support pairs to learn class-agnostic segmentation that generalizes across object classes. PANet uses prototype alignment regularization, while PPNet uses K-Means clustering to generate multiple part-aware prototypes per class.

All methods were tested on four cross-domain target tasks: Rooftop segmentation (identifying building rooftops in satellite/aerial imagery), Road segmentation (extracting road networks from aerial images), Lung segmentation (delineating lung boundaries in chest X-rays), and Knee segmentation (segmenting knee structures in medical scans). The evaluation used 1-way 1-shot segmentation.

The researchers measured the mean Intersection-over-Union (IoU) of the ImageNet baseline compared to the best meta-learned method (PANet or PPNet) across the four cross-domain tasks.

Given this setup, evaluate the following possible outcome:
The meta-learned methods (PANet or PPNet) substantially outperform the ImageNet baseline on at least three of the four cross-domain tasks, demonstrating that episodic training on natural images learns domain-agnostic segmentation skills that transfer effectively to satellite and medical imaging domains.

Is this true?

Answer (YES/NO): NO